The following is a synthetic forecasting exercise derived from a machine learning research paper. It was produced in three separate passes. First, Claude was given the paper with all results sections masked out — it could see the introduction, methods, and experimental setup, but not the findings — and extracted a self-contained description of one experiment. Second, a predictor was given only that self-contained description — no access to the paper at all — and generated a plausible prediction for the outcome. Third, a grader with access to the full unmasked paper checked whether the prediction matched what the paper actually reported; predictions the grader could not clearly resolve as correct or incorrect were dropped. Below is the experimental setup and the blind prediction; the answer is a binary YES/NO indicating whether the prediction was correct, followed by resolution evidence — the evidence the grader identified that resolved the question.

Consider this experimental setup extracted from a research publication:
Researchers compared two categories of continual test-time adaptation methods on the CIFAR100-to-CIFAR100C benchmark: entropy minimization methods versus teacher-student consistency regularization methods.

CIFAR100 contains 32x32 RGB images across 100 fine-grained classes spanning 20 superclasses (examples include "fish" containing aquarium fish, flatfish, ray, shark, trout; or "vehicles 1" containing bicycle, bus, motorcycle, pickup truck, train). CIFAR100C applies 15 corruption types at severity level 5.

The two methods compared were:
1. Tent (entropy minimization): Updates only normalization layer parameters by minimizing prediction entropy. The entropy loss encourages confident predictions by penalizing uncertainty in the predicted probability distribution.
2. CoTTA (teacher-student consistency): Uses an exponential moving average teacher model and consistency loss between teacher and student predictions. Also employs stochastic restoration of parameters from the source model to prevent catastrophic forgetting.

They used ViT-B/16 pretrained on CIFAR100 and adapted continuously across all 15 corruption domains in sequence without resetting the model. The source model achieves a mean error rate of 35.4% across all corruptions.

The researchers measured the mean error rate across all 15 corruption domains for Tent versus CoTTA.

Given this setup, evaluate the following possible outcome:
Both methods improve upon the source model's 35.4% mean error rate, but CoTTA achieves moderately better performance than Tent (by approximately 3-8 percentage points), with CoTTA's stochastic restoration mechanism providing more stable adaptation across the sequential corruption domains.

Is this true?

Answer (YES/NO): NO